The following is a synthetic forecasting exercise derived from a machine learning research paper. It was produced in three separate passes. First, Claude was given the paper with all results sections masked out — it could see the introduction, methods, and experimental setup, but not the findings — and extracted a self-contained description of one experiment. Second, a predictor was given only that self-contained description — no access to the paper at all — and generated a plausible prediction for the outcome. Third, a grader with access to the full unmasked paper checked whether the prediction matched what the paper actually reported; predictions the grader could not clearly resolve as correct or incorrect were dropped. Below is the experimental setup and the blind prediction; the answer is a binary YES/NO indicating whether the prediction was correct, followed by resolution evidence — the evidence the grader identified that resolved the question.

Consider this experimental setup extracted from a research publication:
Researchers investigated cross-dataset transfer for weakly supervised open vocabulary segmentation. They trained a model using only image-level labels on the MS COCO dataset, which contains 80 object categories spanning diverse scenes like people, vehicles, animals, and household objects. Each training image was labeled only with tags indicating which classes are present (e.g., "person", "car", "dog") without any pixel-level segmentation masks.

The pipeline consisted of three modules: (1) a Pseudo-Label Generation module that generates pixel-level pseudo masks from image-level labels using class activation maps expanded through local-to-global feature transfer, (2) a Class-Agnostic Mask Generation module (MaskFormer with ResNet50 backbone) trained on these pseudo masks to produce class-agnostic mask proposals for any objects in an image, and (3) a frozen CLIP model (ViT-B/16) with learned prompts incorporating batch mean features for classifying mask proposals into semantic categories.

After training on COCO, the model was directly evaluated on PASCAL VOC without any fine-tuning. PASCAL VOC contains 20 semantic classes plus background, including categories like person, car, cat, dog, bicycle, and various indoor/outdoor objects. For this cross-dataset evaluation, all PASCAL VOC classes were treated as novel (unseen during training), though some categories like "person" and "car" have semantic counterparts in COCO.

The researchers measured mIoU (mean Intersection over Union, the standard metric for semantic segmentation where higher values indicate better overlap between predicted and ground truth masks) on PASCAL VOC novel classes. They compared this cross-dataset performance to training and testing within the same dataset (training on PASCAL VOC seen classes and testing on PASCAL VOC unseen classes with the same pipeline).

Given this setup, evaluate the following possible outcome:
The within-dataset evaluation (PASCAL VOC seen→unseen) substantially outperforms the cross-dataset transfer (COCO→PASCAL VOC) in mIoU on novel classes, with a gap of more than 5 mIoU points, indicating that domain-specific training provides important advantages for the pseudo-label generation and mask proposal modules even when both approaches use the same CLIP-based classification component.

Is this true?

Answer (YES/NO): YES